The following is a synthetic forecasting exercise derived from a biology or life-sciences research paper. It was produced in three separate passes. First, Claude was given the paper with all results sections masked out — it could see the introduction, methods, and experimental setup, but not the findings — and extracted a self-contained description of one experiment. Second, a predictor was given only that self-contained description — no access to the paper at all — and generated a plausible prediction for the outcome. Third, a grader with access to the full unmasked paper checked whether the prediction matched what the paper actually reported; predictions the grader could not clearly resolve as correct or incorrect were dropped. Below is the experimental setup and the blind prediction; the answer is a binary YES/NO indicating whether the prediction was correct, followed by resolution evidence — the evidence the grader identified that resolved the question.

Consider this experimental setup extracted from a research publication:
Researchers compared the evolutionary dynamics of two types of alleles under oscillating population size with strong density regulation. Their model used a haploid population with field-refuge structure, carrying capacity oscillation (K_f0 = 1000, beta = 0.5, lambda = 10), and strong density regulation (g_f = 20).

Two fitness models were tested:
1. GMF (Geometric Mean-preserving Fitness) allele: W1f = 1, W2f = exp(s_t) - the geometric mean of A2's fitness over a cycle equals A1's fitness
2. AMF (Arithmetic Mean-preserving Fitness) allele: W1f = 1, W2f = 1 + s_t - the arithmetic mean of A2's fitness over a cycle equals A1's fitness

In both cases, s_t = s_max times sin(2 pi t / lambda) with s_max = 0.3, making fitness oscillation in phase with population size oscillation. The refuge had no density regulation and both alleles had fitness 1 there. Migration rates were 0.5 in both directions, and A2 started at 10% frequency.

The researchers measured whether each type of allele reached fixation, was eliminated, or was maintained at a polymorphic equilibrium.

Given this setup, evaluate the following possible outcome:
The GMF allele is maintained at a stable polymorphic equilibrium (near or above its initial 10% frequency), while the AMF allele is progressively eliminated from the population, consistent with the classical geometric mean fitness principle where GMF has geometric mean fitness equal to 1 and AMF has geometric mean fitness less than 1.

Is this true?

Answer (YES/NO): NO